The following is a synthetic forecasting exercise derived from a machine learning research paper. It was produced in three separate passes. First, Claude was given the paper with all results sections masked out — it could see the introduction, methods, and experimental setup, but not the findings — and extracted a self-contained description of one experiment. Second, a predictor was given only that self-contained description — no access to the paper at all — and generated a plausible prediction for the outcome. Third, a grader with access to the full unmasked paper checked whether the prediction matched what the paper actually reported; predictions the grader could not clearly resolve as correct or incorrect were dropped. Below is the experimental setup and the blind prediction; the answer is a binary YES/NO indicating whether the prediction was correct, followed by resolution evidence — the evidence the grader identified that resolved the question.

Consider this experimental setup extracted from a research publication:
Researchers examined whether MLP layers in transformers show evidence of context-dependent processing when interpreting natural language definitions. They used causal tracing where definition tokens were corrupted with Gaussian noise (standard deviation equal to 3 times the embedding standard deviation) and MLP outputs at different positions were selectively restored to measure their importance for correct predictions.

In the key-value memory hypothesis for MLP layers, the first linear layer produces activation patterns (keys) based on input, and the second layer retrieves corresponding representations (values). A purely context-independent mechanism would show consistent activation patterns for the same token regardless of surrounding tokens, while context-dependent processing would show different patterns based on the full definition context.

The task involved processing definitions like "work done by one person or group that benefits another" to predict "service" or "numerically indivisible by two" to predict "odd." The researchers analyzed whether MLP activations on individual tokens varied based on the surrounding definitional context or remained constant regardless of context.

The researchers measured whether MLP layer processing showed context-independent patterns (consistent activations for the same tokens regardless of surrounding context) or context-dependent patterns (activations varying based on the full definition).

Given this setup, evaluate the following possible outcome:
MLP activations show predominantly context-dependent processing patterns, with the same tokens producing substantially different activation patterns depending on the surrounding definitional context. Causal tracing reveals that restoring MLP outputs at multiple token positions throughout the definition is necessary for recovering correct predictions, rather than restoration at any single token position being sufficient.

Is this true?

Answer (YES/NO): NO